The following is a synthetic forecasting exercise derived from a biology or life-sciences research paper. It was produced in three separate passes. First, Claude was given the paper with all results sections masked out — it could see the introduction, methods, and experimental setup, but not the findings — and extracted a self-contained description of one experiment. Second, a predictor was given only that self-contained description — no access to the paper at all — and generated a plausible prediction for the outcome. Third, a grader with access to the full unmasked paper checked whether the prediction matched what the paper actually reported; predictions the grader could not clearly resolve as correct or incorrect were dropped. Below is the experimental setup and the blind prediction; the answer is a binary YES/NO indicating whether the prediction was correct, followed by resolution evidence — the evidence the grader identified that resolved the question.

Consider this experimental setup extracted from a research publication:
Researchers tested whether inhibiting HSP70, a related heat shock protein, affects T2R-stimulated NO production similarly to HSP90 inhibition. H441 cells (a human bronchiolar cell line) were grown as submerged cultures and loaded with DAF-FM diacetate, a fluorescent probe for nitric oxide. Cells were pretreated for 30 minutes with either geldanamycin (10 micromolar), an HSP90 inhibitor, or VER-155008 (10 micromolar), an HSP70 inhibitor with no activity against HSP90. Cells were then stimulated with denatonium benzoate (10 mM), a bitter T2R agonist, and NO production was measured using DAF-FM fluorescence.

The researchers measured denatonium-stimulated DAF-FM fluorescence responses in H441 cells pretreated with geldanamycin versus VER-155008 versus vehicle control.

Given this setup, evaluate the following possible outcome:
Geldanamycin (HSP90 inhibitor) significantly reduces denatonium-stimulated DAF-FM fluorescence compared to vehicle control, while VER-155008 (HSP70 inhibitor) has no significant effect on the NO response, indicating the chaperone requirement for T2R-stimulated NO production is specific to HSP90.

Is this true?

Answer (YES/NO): YES